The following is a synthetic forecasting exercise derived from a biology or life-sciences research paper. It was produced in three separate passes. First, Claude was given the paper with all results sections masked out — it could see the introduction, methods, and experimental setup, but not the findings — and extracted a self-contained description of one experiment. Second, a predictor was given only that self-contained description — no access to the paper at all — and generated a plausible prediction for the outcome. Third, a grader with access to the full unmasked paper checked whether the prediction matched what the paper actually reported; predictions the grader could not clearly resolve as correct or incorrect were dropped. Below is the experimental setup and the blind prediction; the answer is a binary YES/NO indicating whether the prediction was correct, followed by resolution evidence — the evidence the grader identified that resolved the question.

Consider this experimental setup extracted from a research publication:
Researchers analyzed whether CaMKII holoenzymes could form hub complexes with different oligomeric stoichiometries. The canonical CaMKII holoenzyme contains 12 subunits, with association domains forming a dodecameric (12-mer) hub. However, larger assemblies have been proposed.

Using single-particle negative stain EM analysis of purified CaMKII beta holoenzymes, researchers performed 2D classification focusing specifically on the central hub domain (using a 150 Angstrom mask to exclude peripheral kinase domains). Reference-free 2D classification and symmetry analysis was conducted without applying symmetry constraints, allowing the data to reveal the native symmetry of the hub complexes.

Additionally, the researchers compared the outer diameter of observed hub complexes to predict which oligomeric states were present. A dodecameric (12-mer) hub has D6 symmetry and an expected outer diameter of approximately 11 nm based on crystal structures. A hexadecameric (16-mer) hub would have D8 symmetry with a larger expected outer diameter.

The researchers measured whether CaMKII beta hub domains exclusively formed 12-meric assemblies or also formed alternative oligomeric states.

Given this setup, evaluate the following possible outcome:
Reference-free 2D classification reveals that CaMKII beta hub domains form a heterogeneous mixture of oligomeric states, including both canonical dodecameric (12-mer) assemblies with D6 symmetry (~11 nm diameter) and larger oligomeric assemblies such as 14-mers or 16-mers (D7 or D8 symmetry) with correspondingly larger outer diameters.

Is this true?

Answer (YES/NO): YES